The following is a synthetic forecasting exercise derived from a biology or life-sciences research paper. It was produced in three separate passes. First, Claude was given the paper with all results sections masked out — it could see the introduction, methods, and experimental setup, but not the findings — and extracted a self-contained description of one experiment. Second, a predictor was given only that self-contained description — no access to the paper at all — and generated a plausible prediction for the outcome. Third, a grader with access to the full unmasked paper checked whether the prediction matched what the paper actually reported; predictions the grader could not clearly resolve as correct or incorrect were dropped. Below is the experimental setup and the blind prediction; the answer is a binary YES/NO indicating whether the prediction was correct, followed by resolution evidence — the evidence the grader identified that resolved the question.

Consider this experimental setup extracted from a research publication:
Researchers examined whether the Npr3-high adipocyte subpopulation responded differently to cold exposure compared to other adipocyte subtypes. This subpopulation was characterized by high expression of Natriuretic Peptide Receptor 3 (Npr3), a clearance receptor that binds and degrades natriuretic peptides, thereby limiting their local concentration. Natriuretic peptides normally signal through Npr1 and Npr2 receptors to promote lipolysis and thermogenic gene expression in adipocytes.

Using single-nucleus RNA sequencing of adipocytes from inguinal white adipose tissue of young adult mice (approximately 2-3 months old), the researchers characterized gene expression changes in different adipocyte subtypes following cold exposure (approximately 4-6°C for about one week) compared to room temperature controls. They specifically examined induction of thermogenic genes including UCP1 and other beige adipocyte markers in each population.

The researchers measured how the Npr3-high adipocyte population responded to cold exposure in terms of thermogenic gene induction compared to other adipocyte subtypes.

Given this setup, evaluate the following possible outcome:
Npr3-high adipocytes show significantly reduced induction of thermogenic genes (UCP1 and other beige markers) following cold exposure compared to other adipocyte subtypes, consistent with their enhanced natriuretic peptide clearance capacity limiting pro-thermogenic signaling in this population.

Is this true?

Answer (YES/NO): YES